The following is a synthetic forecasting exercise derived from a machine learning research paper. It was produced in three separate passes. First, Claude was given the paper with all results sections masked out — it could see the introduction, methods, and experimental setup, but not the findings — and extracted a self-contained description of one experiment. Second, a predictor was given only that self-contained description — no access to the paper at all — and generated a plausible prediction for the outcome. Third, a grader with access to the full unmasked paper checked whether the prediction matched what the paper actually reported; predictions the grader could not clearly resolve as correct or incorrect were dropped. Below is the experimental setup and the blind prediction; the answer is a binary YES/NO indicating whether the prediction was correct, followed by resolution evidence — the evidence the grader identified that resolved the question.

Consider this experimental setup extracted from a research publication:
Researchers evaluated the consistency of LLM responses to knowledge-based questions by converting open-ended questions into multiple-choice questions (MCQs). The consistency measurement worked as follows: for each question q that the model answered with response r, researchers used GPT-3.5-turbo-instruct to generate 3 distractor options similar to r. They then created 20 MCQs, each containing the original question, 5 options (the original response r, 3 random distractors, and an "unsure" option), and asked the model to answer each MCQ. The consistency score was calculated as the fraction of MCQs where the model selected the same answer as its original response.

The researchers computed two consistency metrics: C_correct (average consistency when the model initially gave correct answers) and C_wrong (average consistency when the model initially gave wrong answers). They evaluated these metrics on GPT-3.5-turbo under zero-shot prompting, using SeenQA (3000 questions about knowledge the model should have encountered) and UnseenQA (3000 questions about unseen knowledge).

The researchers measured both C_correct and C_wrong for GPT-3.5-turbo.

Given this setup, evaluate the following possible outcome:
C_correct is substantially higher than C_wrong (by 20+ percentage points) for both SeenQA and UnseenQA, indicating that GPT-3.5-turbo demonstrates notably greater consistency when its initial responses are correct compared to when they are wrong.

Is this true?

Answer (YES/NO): YES